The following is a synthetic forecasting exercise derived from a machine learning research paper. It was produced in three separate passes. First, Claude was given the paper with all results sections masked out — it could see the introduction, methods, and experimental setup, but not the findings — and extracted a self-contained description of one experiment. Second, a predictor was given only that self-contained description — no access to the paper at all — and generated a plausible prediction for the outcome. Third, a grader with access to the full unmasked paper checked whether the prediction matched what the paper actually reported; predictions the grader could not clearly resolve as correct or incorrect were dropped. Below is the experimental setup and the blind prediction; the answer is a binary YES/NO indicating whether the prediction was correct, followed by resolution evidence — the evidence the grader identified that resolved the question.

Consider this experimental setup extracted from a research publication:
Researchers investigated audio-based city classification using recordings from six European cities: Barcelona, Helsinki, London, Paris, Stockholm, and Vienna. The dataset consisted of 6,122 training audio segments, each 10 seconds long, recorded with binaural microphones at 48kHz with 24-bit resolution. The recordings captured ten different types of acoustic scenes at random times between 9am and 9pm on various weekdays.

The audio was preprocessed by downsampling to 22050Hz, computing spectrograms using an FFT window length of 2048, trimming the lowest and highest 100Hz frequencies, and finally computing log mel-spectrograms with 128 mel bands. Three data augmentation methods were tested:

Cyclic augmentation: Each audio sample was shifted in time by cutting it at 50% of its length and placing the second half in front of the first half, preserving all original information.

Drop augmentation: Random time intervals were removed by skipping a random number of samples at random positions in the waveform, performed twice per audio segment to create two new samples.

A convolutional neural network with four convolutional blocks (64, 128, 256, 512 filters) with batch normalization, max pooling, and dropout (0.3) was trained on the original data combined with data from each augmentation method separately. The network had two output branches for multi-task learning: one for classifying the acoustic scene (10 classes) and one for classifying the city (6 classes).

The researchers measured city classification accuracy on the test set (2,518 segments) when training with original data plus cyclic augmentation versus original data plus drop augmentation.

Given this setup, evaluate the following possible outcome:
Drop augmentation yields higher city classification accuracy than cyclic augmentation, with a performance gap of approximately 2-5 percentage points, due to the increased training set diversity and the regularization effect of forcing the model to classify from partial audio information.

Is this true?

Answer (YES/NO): NO